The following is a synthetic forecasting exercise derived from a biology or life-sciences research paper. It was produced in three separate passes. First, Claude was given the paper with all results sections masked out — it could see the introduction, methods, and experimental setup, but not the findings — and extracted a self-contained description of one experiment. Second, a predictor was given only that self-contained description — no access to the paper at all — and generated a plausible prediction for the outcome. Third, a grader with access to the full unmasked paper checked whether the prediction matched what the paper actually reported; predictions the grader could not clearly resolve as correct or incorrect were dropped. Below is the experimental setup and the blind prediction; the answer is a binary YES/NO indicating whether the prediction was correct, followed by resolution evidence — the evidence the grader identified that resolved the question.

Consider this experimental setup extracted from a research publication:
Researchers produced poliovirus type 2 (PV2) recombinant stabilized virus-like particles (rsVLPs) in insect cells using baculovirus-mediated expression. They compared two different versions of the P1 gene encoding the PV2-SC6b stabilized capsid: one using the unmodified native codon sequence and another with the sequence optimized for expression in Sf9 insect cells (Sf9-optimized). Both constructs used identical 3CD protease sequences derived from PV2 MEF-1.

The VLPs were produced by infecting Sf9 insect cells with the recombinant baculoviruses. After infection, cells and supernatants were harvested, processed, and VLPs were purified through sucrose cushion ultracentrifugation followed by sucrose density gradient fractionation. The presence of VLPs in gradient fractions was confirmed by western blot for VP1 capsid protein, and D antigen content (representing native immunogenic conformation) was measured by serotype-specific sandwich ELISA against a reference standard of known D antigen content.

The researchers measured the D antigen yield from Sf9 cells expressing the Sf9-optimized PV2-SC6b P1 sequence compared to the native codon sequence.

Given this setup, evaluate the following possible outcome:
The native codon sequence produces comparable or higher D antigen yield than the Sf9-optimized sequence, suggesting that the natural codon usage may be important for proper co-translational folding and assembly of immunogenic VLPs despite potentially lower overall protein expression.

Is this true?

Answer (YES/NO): NO